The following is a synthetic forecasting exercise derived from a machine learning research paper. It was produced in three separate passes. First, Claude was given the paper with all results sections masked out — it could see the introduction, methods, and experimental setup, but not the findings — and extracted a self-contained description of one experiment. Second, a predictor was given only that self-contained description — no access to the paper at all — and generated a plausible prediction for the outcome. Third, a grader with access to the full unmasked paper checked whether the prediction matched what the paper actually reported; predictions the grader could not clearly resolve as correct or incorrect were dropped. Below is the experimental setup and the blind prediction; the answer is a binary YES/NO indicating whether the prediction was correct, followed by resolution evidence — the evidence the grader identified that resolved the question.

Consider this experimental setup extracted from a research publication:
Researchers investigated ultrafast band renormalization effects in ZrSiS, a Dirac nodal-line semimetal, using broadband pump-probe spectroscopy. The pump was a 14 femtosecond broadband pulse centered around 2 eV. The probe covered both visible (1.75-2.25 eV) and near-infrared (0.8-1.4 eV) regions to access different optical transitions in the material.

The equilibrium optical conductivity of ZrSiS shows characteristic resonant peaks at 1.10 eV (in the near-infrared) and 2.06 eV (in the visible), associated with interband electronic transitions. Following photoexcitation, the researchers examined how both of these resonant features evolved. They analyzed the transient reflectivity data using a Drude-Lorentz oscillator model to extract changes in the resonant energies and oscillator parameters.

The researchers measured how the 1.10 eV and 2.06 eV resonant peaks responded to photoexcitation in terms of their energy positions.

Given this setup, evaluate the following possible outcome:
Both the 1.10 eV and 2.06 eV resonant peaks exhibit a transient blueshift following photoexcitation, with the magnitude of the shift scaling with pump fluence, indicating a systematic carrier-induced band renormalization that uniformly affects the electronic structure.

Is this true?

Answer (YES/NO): NO